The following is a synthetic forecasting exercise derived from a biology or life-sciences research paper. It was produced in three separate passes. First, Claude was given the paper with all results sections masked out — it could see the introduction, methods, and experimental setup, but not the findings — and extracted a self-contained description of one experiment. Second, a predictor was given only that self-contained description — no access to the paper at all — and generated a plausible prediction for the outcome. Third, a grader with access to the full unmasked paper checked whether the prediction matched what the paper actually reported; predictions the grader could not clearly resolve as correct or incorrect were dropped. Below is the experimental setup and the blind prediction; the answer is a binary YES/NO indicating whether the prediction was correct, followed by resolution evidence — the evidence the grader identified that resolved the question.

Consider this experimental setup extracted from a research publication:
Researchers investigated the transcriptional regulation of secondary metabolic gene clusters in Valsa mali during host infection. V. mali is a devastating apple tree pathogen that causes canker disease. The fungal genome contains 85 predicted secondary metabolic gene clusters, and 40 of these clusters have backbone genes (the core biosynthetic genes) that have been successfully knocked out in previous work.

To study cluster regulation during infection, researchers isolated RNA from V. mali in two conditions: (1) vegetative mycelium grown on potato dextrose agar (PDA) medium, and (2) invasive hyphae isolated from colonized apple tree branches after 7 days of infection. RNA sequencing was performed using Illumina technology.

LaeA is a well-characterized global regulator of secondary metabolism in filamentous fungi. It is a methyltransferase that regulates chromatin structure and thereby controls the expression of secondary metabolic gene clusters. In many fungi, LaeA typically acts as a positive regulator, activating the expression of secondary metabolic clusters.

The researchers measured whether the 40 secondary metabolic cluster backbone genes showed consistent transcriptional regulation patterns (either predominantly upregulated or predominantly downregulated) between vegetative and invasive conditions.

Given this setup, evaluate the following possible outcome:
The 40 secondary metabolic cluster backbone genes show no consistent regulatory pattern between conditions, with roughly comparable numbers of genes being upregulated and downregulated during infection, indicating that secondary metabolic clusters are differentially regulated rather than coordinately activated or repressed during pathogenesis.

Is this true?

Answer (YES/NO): NO